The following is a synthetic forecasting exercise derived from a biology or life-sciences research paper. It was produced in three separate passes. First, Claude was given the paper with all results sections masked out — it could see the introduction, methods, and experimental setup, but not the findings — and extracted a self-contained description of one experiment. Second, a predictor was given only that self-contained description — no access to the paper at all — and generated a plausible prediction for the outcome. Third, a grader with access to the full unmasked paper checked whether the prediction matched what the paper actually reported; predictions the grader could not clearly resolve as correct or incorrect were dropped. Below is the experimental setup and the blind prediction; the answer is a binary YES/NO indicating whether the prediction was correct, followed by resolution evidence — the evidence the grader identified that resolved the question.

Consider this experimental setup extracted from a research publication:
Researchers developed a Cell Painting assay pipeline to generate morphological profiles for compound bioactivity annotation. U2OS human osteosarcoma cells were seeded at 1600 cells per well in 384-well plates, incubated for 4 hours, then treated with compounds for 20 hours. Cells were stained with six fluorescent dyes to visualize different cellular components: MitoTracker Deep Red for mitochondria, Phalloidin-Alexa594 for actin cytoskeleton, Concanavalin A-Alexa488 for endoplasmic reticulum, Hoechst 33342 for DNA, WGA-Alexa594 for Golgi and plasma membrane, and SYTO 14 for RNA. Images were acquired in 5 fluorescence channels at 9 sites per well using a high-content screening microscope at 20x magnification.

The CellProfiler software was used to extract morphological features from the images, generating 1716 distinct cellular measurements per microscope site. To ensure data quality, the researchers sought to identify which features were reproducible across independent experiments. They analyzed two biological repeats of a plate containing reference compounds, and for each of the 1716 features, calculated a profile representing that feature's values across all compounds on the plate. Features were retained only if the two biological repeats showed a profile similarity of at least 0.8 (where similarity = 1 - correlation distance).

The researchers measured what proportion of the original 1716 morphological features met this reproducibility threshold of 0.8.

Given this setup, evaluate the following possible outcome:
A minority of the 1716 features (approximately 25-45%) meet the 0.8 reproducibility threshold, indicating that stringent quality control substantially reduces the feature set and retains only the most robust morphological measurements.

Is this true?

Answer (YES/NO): YES